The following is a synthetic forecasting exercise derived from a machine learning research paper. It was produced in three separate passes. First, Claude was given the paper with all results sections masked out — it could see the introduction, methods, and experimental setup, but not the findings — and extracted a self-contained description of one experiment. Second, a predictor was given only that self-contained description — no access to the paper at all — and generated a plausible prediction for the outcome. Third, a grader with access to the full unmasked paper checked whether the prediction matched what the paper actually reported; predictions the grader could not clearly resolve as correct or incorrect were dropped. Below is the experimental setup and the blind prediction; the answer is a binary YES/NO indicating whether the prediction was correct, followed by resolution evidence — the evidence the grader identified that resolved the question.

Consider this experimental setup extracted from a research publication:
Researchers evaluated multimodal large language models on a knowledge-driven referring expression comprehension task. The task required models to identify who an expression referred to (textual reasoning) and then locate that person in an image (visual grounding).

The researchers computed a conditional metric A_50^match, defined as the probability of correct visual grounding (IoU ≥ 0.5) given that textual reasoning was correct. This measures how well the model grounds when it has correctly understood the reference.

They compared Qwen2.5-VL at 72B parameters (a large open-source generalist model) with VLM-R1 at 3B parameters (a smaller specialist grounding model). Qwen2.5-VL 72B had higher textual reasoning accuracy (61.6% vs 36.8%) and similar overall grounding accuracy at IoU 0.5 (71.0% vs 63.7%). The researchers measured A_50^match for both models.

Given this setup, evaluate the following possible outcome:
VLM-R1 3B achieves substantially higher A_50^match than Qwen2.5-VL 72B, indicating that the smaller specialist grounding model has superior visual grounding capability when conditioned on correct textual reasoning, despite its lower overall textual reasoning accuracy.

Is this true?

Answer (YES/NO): YES